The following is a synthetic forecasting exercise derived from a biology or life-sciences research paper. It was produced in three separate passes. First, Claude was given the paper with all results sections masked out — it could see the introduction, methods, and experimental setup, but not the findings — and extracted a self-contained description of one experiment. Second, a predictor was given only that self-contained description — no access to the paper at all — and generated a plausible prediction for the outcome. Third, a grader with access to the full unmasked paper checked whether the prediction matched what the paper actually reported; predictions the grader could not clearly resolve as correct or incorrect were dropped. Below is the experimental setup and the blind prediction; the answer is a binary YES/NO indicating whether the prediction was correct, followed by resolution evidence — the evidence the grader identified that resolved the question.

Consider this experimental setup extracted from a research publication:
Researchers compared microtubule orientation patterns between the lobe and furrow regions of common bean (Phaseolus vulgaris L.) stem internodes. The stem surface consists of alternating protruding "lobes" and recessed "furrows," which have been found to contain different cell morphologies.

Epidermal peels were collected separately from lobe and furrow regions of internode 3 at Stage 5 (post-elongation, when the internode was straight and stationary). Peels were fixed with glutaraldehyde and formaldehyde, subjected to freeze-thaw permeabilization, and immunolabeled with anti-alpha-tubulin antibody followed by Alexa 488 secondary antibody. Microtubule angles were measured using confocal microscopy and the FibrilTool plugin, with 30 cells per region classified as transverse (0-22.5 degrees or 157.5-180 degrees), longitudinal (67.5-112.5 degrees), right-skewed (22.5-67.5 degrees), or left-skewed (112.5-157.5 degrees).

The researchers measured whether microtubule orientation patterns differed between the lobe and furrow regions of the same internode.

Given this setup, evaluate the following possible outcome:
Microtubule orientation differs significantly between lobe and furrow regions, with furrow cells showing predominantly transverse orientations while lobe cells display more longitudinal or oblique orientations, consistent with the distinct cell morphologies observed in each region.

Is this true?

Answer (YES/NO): NO